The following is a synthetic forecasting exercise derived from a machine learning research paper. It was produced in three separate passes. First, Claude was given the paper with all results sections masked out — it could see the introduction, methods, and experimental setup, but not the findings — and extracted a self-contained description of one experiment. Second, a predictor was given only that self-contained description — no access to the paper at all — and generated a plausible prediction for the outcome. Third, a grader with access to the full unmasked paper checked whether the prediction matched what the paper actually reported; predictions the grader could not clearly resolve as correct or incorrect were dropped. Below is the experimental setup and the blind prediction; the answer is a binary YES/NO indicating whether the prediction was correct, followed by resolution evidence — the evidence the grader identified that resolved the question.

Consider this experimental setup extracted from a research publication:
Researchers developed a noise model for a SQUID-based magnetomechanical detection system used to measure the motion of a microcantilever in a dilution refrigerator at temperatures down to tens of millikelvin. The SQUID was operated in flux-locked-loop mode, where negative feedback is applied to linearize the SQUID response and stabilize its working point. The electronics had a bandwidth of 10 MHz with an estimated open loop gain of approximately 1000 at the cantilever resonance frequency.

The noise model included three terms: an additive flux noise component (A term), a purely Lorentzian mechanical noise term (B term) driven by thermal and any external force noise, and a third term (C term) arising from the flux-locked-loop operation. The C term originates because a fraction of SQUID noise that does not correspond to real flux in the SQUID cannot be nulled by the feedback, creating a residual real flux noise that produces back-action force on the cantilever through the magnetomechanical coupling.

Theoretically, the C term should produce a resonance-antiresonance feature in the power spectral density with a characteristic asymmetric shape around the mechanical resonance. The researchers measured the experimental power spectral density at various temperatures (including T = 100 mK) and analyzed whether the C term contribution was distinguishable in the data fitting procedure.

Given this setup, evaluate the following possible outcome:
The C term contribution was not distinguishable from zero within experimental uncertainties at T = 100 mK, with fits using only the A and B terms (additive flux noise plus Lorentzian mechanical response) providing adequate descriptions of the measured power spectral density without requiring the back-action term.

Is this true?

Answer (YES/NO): NO